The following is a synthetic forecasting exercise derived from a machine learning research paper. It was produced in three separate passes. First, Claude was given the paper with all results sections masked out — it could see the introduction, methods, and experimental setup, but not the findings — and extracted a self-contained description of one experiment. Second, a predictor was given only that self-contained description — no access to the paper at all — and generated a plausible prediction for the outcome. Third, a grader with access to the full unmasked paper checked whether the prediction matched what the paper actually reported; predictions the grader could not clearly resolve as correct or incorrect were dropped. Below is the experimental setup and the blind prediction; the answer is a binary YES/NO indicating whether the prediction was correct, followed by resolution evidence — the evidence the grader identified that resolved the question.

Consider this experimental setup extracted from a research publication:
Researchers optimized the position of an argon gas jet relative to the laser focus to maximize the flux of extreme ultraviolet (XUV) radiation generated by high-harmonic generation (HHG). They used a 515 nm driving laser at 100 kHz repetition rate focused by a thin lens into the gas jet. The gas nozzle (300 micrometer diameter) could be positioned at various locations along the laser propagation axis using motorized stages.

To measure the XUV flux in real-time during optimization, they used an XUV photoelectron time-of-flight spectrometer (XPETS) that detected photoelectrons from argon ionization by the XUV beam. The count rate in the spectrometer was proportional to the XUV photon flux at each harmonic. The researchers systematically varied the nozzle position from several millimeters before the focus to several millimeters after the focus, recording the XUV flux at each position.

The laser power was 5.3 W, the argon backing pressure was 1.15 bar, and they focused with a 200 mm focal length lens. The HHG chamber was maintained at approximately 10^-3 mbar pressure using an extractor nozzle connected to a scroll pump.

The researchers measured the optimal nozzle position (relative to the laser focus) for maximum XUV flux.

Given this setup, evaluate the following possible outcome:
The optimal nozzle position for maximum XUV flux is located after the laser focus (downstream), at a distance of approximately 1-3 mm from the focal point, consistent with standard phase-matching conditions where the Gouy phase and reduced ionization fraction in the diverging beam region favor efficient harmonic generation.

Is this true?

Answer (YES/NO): NO